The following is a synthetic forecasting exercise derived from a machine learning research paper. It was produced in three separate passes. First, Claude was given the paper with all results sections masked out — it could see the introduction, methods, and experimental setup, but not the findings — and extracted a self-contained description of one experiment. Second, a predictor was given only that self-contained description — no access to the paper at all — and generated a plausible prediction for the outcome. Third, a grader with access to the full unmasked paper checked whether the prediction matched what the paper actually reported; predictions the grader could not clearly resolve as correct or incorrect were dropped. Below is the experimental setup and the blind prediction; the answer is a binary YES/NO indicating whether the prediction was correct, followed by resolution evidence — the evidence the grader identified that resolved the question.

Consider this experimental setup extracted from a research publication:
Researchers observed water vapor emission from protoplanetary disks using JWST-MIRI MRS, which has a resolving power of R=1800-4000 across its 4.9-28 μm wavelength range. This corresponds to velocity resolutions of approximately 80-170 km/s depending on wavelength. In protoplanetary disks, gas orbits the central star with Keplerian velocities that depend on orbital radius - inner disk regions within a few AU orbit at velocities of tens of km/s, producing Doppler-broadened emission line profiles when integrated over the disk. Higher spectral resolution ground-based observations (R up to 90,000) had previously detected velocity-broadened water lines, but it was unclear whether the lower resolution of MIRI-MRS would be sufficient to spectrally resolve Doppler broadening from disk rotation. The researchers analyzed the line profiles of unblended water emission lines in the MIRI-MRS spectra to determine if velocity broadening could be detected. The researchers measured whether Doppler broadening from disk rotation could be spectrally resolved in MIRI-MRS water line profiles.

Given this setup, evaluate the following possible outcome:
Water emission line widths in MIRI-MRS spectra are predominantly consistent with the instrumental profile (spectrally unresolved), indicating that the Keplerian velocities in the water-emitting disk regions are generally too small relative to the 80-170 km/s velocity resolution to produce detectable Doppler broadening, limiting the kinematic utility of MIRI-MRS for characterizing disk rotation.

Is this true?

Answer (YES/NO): NO